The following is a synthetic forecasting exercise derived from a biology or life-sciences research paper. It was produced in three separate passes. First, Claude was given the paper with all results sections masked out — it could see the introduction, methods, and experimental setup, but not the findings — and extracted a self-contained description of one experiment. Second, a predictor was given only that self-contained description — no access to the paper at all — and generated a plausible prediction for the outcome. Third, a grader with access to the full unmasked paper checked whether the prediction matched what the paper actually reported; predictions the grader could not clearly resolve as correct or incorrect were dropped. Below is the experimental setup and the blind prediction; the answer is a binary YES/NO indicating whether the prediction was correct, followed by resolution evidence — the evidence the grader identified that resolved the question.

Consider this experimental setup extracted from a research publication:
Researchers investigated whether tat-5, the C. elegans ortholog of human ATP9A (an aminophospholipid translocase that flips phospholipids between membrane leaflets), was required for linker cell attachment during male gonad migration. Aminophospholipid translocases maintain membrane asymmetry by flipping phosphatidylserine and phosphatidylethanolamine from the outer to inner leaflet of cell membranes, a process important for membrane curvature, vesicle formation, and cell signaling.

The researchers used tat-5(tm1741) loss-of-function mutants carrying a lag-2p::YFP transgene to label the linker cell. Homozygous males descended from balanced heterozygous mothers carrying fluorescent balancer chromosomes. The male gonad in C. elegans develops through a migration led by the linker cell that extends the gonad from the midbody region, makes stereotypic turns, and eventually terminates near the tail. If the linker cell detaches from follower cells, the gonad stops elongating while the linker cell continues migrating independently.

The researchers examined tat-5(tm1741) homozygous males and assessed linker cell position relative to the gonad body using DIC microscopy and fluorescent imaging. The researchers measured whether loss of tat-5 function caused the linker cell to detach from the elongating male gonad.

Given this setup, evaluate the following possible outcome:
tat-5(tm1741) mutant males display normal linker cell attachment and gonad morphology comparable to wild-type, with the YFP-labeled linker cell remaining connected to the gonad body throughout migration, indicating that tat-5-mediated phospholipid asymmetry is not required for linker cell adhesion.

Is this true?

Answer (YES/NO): NO